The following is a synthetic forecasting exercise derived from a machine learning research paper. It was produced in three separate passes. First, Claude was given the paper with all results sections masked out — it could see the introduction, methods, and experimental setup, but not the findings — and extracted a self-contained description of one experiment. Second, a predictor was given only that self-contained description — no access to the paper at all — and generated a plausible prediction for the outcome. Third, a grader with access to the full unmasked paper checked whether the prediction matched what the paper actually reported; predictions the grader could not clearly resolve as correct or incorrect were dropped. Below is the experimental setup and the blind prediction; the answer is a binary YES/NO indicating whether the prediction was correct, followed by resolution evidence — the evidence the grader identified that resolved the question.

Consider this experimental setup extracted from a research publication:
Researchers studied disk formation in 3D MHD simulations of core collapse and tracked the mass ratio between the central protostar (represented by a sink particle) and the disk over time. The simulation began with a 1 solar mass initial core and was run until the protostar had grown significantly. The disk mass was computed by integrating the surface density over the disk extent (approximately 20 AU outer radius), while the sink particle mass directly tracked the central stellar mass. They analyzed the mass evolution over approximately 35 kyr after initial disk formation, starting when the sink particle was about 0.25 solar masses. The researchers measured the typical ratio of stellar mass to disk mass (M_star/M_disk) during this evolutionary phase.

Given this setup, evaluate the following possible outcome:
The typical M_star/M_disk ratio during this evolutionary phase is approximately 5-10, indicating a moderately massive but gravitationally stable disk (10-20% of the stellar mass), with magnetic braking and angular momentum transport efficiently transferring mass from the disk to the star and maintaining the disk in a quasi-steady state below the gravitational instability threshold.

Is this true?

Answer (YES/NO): NO